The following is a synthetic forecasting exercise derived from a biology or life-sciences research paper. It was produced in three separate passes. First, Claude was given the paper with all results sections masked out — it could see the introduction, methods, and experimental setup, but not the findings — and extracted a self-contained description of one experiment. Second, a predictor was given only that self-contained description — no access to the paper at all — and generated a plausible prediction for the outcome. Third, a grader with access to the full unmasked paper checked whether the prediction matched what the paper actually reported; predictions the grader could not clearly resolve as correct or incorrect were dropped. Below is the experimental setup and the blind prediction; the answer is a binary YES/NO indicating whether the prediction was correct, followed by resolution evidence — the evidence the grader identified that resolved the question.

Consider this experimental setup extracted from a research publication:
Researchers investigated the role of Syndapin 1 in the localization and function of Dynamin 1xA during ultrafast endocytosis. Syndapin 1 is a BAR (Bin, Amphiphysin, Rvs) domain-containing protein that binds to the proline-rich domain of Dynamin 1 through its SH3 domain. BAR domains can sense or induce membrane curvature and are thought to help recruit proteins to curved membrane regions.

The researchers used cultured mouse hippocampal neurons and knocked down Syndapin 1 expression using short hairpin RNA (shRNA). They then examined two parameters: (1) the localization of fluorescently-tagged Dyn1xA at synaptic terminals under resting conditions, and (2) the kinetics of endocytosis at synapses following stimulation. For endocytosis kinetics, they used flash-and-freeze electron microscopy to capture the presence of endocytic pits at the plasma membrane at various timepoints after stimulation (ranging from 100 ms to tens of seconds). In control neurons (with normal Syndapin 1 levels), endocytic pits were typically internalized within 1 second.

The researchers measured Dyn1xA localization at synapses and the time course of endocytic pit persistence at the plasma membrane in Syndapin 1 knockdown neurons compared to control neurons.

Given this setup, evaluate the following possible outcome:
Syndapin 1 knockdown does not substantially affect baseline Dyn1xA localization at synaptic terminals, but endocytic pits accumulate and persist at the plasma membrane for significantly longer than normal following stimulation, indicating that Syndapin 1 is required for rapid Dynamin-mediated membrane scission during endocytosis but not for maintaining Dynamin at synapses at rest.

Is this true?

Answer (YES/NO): NO